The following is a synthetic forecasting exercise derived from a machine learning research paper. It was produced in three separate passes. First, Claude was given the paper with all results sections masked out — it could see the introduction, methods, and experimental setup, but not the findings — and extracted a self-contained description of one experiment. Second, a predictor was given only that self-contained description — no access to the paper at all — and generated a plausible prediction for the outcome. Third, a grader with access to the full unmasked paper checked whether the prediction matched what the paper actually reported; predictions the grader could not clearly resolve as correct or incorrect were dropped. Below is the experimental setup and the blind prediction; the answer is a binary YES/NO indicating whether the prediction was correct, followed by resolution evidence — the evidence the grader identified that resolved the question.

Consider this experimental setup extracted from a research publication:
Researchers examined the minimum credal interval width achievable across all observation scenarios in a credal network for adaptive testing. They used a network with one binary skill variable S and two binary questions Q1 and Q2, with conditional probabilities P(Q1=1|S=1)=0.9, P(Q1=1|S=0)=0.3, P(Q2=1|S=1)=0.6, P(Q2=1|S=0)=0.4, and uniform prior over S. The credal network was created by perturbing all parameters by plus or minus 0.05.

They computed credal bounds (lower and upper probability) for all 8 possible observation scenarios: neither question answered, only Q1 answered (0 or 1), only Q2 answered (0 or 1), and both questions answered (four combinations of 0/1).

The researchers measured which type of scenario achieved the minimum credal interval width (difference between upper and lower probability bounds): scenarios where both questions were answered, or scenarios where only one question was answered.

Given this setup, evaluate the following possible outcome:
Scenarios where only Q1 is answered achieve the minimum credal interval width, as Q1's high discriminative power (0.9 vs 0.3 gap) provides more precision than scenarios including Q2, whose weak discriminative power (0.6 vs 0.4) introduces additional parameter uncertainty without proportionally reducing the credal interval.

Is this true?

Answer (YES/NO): NO